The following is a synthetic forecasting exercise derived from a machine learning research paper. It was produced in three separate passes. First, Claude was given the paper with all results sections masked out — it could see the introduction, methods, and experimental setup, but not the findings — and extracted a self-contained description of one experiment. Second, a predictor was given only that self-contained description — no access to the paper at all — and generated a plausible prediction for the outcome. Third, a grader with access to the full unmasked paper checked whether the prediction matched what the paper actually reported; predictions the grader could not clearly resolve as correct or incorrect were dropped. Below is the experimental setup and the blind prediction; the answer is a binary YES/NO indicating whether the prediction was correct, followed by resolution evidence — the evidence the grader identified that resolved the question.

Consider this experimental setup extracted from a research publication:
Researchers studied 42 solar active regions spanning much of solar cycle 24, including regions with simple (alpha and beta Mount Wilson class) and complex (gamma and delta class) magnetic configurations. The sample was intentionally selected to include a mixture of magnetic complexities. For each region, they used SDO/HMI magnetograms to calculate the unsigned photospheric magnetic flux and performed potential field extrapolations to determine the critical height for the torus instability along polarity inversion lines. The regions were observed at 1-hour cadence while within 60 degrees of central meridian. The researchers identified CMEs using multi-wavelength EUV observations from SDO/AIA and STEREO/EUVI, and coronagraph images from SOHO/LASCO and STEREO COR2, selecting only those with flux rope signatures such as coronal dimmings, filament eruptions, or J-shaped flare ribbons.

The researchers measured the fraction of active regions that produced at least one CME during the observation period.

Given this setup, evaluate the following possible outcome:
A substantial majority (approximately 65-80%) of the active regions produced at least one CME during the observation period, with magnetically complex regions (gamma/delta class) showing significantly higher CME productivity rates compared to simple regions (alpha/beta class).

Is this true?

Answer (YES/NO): NO